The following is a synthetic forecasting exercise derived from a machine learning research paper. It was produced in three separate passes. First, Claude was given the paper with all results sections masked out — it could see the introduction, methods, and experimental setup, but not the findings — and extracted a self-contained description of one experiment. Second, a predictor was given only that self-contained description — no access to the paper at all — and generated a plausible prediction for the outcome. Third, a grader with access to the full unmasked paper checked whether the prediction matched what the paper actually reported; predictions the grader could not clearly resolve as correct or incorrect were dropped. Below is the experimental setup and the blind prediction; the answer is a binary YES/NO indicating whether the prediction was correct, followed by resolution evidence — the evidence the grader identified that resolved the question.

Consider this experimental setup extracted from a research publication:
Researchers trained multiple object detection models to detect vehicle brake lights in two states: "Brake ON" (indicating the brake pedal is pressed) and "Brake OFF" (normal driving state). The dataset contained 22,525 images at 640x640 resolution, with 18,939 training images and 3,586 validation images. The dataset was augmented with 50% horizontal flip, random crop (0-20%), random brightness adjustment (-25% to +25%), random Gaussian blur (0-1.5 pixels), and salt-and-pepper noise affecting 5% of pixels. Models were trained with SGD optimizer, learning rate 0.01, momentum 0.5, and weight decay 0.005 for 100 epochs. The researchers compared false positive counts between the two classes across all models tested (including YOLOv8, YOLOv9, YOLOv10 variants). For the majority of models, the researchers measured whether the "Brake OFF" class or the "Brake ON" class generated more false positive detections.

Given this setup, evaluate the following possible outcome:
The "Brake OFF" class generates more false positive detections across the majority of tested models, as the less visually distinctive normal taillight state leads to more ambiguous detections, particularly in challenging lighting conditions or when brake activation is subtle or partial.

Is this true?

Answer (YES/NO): YES